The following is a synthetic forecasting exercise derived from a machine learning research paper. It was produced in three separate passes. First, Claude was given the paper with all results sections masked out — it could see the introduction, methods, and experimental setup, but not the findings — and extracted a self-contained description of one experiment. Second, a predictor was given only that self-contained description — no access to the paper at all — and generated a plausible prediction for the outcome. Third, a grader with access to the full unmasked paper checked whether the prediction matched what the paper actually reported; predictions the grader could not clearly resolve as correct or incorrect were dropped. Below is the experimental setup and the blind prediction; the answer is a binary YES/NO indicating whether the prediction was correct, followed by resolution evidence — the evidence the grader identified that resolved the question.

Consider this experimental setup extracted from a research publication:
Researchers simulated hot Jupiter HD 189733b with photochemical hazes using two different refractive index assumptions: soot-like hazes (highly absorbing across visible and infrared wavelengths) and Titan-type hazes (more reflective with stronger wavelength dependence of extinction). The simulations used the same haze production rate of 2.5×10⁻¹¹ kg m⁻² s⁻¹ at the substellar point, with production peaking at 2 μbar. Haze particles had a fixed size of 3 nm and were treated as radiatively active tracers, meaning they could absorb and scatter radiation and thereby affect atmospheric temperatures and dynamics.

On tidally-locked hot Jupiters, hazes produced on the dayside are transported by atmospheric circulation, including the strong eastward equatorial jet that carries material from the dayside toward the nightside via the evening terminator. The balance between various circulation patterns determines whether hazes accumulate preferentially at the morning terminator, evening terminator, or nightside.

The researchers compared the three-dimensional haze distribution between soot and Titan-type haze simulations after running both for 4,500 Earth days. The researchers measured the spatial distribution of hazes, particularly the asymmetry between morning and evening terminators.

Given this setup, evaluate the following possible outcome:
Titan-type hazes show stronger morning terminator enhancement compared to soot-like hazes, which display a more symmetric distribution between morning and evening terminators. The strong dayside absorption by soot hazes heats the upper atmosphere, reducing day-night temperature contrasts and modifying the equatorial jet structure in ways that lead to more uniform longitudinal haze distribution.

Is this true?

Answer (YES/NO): NO